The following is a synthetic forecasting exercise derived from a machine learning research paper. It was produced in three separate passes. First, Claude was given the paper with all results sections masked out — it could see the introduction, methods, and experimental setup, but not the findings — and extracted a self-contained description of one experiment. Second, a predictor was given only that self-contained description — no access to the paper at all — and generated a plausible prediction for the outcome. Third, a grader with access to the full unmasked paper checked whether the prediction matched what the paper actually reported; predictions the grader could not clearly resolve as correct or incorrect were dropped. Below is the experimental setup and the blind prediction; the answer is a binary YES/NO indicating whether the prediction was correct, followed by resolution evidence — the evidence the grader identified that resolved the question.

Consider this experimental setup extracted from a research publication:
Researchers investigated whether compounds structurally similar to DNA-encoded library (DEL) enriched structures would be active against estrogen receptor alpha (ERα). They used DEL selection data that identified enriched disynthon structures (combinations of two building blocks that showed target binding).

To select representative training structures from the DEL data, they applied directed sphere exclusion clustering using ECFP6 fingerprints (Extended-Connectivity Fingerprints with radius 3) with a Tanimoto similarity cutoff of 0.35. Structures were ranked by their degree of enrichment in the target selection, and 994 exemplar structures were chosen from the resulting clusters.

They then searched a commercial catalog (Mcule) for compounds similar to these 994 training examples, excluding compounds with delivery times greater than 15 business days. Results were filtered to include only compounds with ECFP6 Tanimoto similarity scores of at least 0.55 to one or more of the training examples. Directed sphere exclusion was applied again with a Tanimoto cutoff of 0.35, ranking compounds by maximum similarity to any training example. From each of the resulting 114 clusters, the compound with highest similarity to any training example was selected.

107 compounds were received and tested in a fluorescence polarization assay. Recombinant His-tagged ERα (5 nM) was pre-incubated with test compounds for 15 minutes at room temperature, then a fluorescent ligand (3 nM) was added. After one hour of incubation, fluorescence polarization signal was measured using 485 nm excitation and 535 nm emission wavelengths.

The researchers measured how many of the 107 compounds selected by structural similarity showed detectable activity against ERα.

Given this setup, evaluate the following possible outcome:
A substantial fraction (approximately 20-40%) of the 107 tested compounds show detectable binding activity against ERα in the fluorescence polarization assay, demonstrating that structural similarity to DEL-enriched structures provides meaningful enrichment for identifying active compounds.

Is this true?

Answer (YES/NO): NO